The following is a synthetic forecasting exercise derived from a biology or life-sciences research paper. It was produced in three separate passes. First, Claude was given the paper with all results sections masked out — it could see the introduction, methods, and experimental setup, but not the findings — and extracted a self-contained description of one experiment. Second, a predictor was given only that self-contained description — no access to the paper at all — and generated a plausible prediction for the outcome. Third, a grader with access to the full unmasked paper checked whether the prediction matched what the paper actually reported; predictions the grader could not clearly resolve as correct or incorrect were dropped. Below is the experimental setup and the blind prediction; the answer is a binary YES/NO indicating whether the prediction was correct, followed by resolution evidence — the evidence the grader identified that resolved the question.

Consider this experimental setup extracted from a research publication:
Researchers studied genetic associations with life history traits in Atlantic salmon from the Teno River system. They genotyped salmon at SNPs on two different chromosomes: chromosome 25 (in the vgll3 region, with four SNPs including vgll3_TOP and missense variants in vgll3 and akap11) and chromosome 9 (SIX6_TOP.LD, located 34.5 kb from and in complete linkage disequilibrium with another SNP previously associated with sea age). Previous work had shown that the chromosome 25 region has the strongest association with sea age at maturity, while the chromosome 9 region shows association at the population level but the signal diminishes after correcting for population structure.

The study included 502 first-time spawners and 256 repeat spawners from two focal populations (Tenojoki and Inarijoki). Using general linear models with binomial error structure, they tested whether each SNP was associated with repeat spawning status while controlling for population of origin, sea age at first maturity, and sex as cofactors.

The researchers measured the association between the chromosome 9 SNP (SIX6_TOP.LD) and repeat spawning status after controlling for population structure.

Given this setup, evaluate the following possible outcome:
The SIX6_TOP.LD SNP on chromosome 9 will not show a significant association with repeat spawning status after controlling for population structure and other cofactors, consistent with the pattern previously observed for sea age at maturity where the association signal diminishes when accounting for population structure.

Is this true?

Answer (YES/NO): YES